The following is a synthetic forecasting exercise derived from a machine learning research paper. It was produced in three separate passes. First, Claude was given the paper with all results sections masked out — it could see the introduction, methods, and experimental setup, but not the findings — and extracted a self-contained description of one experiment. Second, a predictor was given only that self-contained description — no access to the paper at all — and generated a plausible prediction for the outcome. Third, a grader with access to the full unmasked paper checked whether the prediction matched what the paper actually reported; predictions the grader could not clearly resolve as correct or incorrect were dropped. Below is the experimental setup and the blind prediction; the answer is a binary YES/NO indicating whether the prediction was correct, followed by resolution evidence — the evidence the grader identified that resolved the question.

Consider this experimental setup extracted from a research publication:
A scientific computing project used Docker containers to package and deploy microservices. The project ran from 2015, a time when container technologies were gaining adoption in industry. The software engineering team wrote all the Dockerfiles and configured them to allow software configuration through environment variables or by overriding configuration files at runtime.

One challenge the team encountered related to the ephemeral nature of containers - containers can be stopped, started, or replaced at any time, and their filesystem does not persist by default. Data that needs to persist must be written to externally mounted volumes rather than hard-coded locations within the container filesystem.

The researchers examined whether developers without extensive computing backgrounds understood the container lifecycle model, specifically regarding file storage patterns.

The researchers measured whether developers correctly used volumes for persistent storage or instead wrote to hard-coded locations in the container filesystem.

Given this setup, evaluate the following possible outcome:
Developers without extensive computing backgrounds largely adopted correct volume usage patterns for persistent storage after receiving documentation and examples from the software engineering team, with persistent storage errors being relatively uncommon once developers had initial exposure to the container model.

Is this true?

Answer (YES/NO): NO